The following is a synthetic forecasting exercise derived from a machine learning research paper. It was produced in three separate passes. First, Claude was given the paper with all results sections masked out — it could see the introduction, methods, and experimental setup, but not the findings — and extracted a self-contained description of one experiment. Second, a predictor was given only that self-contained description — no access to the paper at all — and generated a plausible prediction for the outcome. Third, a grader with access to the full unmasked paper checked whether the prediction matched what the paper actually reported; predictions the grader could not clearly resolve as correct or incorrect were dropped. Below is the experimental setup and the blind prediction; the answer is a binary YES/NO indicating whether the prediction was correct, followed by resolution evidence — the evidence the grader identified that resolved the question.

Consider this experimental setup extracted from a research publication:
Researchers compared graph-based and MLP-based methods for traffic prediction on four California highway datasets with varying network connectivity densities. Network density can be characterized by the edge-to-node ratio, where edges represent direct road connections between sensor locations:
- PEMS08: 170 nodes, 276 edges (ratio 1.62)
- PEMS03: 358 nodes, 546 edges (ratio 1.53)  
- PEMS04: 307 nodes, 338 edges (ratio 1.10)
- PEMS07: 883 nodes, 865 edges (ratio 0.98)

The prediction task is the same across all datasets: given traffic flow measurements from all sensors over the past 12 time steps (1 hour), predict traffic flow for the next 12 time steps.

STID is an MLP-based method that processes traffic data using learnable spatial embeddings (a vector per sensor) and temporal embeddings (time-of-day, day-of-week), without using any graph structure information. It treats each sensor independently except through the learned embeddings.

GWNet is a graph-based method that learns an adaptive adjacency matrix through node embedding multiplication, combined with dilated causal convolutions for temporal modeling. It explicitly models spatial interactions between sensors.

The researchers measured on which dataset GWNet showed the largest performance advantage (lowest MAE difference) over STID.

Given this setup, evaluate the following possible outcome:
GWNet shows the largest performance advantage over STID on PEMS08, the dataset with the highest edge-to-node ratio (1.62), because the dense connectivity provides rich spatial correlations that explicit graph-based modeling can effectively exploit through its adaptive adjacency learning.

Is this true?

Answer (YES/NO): NO